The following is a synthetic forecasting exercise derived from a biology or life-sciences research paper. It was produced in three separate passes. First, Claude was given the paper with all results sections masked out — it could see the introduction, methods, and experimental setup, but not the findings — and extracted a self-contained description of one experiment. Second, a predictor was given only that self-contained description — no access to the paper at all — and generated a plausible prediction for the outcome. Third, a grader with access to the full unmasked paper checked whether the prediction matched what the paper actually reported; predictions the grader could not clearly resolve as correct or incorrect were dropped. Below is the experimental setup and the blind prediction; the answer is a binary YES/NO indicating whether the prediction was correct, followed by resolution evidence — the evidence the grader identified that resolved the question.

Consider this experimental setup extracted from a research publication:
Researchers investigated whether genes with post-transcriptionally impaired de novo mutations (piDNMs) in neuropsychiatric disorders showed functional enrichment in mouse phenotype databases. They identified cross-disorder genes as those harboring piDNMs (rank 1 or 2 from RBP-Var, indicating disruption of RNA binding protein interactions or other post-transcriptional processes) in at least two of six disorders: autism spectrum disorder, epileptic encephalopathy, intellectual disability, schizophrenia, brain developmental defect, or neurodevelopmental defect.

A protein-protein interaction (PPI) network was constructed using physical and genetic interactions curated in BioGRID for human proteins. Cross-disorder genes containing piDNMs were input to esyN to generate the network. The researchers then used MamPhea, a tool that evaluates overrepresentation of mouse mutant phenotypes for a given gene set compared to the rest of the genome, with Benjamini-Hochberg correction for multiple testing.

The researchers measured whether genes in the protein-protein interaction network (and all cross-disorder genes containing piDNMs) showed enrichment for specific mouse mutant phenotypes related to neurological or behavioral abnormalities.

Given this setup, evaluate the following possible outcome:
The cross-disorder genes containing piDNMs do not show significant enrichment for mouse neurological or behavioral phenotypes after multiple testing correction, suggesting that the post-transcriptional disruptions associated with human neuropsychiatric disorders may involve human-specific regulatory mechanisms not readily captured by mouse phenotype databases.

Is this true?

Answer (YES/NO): NO